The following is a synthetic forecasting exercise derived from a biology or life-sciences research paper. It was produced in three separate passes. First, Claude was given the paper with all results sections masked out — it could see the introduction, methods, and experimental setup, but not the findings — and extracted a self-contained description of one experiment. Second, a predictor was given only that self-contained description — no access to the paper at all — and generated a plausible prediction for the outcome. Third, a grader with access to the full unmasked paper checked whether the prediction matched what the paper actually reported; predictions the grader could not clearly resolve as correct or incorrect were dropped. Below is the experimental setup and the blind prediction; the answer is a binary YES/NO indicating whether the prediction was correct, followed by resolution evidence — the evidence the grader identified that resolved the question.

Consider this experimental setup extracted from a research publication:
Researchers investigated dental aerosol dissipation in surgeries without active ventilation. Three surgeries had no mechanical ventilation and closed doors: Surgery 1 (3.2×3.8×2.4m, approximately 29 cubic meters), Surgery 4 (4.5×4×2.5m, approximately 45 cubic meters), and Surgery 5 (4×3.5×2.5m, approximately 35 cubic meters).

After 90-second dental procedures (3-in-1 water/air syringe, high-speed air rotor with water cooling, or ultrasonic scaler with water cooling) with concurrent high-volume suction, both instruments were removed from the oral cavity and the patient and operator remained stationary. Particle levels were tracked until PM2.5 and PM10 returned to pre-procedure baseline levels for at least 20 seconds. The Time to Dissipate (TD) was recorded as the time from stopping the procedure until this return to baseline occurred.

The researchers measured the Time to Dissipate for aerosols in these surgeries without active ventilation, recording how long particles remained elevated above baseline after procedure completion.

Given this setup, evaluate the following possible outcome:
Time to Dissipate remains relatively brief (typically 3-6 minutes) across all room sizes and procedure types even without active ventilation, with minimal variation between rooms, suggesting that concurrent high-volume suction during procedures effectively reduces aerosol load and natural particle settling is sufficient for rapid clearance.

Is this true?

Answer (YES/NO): NO